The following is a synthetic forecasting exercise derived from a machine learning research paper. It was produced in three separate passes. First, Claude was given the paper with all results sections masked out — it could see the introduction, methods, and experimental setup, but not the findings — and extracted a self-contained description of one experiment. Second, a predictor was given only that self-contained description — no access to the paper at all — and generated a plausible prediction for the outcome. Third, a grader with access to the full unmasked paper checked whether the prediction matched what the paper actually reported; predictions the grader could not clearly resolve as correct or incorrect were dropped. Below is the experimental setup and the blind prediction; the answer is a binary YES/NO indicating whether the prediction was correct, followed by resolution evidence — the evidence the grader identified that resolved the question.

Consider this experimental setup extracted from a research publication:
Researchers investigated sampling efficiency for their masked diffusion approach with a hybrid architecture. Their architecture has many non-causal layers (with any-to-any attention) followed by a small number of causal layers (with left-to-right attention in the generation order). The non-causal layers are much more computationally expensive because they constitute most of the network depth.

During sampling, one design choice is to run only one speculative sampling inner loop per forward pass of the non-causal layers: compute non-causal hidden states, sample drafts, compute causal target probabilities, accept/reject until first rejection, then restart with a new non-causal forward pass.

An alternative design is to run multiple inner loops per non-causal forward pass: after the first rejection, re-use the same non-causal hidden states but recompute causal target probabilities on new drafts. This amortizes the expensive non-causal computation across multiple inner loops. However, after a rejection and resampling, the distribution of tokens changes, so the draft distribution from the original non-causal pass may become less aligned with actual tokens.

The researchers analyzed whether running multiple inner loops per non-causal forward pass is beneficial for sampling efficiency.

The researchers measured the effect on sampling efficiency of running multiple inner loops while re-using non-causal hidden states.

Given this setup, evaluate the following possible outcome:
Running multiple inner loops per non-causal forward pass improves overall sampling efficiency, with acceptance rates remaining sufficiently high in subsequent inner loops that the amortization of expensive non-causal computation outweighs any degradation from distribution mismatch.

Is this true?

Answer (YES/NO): YES